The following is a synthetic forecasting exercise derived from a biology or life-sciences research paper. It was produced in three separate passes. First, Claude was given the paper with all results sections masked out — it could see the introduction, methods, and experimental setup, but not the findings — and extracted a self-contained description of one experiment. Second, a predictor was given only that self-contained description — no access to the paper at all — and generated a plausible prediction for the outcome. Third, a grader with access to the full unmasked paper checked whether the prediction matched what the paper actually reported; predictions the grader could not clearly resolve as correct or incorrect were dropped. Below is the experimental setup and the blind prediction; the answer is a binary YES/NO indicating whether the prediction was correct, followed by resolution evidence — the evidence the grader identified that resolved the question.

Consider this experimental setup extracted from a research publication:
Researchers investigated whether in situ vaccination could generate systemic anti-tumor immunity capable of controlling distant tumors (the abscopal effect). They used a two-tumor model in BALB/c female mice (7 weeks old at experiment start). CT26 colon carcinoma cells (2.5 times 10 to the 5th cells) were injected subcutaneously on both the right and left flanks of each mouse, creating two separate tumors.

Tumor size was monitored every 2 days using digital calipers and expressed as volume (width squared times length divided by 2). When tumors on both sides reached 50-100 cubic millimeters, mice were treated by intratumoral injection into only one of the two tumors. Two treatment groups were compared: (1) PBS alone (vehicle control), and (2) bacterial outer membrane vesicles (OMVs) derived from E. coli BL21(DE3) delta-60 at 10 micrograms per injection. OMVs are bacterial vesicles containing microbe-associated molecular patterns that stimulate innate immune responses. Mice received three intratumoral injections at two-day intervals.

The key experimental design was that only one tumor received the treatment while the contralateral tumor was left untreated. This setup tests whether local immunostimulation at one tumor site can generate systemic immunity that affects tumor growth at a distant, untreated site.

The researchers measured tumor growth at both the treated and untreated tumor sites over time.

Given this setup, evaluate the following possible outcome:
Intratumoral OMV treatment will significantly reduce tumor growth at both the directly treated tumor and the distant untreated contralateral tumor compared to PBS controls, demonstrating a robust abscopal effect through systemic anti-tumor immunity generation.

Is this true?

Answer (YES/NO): NO